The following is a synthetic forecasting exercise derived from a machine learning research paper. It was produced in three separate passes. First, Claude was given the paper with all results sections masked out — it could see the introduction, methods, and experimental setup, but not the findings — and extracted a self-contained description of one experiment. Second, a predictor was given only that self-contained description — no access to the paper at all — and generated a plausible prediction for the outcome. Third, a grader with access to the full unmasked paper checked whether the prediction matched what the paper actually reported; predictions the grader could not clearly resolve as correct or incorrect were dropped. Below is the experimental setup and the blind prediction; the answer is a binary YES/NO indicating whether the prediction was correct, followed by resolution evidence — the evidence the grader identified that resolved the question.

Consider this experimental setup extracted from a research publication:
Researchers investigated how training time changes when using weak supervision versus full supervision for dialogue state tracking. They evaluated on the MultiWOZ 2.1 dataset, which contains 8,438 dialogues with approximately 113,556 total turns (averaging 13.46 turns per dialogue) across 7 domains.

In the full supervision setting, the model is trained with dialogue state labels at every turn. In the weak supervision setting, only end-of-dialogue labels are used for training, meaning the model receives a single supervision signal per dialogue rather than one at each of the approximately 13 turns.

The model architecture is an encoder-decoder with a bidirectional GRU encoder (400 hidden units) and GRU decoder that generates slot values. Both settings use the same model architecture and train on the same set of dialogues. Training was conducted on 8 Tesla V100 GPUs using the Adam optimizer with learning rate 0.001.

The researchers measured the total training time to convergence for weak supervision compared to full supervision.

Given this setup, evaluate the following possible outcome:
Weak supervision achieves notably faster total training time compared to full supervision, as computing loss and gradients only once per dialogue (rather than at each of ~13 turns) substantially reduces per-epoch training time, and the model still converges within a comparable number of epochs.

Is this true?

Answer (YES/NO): YES